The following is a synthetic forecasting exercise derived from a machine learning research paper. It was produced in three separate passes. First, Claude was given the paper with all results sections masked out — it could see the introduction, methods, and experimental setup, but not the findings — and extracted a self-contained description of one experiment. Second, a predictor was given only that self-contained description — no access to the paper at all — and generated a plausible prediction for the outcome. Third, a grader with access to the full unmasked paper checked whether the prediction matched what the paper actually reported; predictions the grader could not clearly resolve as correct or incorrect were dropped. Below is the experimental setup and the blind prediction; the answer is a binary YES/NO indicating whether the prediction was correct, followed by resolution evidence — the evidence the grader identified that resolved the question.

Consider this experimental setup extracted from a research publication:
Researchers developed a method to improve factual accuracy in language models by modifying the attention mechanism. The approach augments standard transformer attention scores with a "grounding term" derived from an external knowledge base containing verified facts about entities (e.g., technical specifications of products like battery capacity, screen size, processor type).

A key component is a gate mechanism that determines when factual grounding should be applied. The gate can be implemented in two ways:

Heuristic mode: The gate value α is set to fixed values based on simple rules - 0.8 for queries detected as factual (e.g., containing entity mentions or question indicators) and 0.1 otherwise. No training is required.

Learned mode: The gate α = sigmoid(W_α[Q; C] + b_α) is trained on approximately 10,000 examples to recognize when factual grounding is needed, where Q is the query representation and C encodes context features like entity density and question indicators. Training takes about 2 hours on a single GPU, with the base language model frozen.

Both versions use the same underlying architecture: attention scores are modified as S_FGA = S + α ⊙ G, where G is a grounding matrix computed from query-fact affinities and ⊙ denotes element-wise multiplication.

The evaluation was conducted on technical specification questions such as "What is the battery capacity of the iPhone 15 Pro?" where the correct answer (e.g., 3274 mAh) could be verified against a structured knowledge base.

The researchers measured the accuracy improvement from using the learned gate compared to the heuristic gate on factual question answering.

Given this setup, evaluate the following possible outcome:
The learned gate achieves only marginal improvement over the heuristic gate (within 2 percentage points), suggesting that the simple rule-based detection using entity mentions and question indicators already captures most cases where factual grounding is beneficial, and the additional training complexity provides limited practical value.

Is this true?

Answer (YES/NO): NO